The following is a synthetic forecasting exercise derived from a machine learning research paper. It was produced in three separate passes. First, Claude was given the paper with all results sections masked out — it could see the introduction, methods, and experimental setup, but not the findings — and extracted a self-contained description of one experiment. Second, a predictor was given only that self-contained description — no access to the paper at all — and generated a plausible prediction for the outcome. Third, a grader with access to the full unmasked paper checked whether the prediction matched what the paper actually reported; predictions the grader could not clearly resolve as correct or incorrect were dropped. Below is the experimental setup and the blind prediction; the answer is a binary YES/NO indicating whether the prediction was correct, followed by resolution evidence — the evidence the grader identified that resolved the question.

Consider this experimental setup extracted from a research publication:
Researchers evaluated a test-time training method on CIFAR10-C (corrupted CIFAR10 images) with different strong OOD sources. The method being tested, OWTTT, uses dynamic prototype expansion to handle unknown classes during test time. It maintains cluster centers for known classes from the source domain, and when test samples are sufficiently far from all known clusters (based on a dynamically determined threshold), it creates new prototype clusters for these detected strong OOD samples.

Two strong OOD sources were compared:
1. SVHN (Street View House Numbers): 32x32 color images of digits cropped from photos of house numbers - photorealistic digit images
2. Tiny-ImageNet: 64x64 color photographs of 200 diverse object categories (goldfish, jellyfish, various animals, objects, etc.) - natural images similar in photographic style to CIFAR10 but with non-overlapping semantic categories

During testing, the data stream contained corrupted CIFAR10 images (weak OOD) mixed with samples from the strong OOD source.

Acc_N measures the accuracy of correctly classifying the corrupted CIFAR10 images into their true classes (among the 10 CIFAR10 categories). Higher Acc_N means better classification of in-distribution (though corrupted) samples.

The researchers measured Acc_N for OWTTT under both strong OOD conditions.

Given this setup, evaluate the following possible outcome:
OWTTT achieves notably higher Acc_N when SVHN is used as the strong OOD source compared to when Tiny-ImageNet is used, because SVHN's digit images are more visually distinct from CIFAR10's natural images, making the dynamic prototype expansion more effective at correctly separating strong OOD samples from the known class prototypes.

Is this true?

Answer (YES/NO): NO